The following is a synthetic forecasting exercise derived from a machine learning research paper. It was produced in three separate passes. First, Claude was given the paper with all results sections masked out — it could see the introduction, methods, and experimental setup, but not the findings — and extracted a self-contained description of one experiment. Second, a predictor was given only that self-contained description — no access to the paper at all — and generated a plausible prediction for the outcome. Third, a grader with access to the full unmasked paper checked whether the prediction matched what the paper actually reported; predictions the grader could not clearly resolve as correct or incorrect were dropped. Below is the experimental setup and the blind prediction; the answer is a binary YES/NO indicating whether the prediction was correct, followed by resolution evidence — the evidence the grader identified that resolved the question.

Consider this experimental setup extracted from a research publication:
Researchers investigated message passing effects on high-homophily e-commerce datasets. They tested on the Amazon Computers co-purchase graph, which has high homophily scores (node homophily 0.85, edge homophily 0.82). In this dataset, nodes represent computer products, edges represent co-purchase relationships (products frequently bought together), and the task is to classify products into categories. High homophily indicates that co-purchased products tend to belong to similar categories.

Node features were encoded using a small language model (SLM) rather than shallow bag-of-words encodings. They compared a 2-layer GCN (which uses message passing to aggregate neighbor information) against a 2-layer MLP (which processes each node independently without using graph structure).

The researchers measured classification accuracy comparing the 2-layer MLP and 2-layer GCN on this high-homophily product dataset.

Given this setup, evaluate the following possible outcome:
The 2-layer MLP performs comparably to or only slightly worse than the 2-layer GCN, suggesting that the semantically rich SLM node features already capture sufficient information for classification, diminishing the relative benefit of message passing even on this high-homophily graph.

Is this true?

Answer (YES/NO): NO